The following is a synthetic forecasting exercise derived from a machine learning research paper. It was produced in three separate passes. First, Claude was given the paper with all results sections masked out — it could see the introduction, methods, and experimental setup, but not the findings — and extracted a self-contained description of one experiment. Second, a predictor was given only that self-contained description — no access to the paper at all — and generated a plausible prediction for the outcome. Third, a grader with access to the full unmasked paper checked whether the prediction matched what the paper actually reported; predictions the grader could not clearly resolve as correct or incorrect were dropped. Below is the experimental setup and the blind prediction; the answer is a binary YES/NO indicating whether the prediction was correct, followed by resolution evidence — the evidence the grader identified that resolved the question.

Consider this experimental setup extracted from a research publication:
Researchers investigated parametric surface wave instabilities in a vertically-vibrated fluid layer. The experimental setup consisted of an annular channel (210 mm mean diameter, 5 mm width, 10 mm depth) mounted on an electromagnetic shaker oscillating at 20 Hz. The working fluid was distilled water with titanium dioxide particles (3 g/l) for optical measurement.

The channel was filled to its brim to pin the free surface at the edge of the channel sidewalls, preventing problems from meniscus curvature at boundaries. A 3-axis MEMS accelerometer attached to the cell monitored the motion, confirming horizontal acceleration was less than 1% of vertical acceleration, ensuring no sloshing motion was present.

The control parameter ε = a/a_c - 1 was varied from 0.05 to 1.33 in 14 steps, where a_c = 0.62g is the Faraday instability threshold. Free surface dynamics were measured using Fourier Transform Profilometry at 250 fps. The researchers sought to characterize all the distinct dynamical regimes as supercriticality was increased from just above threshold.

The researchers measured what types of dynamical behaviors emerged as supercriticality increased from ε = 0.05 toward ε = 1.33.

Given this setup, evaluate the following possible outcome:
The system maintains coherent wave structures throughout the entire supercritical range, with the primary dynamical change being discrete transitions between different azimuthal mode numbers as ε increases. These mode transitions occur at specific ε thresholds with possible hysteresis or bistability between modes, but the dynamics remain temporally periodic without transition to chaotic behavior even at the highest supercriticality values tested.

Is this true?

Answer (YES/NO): NO